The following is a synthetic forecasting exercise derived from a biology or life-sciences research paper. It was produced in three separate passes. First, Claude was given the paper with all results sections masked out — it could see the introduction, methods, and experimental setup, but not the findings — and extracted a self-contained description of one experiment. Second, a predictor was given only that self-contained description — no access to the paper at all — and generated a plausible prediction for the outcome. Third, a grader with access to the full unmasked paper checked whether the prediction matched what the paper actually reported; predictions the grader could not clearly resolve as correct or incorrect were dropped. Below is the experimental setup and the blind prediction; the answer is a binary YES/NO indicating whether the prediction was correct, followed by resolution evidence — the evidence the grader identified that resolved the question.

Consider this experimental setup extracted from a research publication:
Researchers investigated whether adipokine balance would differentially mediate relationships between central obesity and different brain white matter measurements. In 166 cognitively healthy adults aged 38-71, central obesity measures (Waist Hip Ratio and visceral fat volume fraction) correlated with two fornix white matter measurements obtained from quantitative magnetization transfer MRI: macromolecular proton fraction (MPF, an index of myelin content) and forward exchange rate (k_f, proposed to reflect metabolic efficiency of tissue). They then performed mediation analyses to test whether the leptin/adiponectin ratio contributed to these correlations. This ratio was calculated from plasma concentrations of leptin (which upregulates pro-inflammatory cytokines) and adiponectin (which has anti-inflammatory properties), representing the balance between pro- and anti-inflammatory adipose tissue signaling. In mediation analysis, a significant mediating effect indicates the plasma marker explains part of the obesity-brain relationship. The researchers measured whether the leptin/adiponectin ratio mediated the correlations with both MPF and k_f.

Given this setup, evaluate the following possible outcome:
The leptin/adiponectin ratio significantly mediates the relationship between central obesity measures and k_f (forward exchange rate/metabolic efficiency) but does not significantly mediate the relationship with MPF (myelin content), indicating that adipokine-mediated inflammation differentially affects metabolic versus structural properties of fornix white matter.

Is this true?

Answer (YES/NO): NO